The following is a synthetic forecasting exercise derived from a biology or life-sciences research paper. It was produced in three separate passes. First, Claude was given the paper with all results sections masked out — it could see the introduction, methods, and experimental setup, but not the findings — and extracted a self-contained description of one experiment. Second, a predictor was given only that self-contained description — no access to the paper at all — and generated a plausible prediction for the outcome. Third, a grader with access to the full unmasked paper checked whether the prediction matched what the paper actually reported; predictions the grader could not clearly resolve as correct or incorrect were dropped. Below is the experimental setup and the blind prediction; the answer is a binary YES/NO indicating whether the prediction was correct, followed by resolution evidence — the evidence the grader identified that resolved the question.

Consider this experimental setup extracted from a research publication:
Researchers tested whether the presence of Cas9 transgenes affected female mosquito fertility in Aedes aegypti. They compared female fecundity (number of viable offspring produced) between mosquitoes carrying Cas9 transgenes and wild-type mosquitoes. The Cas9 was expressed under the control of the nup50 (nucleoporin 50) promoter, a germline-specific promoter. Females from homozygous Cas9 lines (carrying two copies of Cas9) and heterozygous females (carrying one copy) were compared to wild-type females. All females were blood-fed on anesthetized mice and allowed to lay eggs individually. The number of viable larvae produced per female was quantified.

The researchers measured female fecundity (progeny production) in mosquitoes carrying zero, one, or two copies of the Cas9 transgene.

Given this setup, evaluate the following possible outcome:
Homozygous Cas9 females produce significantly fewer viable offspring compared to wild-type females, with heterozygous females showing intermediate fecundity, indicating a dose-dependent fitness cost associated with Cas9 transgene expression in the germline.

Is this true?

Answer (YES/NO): YES